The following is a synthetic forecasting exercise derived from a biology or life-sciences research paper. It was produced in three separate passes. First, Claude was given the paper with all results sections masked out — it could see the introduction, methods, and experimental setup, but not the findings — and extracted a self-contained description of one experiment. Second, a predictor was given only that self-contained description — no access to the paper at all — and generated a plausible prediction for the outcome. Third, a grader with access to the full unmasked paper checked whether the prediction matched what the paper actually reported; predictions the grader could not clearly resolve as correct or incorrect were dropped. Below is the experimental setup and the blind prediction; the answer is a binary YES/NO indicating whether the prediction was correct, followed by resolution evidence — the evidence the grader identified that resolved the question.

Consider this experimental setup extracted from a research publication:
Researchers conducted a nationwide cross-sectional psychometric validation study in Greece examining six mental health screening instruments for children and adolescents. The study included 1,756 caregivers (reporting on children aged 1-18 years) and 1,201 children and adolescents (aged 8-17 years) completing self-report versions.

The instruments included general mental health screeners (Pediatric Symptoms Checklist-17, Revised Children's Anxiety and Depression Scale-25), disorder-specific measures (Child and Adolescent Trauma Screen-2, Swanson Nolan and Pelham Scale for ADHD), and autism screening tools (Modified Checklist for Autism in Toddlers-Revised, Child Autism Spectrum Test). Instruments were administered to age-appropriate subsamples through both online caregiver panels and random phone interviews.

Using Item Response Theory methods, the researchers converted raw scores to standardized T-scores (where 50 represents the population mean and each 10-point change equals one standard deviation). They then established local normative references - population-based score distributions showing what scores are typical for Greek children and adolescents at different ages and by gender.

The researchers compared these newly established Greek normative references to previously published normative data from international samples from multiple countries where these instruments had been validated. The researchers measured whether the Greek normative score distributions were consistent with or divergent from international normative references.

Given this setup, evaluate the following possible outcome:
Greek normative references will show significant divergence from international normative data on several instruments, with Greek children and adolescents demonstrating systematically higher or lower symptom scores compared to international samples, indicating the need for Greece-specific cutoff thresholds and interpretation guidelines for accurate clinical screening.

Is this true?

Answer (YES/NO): NO